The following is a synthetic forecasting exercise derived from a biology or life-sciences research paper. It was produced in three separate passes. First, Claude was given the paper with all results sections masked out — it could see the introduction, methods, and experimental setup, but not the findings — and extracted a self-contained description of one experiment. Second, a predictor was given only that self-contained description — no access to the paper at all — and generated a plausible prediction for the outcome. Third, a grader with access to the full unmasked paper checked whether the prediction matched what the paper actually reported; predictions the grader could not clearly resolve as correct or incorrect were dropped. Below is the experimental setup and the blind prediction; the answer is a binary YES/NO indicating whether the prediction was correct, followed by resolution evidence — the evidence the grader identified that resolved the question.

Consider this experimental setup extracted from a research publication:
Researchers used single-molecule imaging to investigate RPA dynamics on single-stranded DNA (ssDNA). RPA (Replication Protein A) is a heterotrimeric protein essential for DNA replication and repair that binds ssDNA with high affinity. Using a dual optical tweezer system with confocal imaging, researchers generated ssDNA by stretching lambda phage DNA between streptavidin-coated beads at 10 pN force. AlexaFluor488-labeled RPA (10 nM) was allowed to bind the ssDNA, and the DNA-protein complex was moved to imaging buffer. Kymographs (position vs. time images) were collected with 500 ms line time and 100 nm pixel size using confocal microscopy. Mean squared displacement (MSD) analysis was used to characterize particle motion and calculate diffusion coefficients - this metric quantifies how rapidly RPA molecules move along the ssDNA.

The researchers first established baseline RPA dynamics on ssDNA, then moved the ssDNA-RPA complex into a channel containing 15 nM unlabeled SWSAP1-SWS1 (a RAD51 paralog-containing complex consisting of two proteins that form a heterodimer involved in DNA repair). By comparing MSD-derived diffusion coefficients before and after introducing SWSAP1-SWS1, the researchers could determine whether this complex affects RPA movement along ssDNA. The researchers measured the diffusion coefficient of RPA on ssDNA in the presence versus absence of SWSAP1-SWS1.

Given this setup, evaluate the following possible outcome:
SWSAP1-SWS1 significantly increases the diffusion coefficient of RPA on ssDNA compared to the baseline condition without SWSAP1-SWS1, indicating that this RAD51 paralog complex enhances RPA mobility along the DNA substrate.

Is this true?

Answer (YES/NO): YES